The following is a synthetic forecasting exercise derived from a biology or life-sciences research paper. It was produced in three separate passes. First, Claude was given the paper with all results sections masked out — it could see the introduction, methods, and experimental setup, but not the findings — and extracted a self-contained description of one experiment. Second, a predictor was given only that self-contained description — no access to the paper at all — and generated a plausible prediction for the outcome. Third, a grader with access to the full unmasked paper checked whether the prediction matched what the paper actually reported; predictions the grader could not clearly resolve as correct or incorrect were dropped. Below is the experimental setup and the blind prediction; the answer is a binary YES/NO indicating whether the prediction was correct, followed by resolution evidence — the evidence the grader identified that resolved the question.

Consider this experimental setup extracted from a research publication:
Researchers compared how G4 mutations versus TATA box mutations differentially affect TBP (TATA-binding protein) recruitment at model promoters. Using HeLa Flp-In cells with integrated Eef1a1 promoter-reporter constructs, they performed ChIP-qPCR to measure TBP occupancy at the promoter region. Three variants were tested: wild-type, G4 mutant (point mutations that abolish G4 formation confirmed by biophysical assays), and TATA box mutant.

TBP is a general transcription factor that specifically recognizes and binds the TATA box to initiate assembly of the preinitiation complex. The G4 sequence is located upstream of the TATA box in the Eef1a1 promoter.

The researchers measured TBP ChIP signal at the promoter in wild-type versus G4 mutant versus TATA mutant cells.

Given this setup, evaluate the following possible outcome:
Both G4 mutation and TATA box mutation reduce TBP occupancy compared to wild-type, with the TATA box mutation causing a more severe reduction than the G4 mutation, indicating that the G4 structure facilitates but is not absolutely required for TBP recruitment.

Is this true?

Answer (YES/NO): NO